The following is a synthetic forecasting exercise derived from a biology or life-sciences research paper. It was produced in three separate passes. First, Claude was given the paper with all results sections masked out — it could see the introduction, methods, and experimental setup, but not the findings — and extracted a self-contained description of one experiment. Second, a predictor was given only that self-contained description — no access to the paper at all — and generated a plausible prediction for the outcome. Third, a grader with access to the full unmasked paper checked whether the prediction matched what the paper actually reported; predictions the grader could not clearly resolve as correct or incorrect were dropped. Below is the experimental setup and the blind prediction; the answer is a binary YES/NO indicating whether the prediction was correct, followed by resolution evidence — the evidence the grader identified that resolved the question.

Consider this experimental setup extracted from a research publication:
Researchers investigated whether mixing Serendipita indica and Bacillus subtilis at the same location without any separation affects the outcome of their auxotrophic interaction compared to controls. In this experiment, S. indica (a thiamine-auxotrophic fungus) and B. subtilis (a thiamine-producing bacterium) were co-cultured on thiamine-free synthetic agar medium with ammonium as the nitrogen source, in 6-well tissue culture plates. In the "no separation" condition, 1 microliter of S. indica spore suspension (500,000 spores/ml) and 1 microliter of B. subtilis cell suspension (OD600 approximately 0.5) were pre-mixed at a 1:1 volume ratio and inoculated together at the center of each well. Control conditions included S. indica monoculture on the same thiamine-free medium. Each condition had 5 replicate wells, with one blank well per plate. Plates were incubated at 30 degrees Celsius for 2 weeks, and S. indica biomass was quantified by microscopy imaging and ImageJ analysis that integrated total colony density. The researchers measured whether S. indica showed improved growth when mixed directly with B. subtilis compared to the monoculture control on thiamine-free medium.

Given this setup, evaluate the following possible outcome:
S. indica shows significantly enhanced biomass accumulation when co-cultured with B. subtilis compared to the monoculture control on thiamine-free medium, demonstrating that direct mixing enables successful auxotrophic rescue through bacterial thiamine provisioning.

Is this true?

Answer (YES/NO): NO